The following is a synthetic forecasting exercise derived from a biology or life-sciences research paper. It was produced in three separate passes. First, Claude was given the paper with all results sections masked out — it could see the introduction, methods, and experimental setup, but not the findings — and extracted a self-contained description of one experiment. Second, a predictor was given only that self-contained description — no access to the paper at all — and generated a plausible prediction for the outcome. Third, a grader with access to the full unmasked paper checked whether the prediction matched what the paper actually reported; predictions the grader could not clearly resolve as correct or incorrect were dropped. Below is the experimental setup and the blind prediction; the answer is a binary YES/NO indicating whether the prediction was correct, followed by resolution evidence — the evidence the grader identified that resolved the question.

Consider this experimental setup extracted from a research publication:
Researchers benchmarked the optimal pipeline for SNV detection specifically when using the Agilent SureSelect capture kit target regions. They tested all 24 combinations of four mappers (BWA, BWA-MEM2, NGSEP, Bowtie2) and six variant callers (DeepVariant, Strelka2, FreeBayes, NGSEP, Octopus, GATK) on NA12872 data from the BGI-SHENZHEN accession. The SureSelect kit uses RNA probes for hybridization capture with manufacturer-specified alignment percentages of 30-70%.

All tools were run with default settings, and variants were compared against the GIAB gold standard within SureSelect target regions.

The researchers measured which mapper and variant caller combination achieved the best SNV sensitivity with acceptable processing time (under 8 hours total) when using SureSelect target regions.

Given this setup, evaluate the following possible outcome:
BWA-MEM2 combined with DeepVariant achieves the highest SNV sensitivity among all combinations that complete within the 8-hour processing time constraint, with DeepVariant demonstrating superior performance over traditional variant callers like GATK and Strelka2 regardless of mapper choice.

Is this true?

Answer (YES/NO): NO